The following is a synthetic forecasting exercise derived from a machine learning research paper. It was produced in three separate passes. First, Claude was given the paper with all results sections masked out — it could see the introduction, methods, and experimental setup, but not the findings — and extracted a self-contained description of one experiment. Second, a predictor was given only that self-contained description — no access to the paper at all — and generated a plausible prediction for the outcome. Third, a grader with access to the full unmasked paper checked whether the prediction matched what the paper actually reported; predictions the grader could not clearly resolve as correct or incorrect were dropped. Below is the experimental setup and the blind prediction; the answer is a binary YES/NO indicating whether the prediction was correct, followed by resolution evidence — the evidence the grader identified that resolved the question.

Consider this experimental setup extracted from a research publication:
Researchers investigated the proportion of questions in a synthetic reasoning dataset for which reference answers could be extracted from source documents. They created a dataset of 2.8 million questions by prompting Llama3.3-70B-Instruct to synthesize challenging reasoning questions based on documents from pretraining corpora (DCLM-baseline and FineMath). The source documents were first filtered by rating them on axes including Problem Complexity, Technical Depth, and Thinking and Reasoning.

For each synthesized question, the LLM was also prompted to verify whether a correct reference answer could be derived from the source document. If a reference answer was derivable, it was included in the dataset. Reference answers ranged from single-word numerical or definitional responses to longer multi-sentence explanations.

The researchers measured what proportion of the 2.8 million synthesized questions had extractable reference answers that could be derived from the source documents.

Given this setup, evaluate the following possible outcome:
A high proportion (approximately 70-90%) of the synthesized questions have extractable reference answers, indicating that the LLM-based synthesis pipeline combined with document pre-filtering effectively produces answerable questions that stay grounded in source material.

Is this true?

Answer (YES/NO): YES